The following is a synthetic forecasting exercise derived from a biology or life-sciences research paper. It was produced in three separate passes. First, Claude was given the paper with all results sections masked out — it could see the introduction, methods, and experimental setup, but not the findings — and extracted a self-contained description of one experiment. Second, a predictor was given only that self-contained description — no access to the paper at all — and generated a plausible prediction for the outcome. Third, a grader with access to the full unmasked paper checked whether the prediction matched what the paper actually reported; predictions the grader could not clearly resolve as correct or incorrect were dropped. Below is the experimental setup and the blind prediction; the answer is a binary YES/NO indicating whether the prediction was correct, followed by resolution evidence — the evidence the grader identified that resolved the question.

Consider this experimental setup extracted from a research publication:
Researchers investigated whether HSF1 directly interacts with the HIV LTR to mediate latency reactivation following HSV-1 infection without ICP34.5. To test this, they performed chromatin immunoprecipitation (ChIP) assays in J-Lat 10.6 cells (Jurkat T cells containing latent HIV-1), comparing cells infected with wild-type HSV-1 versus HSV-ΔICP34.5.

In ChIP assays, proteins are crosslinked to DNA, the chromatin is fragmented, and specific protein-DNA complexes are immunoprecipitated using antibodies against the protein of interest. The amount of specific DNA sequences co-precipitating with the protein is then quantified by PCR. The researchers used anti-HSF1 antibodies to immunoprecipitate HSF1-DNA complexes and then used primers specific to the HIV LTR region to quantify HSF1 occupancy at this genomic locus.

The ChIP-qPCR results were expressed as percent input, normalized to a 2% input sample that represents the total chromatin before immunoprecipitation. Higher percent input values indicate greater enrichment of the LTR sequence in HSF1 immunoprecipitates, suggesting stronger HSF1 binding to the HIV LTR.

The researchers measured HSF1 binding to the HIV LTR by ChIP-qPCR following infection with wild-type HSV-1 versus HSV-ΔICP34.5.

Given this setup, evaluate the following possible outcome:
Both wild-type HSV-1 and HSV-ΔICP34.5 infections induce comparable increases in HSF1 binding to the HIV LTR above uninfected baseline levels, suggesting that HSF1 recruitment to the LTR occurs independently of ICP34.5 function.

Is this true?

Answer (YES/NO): NO